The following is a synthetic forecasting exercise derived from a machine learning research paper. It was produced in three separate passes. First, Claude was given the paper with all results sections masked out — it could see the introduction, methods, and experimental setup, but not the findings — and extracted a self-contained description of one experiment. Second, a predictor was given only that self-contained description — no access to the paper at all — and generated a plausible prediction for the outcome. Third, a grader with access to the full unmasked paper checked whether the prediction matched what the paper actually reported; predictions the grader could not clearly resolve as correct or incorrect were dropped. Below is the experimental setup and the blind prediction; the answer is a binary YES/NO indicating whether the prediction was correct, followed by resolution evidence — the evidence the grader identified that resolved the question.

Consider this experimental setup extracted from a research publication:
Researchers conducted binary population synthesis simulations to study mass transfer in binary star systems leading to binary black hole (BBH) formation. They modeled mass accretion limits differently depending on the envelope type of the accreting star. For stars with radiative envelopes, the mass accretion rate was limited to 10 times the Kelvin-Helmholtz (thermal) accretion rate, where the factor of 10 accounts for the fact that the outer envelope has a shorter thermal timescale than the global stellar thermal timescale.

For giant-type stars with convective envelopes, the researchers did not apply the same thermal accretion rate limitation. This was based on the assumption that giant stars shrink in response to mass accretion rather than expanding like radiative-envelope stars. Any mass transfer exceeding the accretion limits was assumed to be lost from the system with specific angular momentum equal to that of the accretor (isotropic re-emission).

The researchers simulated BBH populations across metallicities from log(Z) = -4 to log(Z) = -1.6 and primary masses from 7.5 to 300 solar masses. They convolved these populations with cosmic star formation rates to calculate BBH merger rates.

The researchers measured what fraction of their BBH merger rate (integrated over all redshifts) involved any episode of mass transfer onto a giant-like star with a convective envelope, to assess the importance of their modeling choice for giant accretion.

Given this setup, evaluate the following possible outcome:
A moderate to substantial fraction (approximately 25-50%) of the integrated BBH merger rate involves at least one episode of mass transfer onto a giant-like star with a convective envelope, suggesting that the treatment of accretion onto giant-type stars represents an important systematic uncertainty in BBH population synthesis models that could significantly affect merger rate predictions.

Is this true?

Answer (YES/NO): NO